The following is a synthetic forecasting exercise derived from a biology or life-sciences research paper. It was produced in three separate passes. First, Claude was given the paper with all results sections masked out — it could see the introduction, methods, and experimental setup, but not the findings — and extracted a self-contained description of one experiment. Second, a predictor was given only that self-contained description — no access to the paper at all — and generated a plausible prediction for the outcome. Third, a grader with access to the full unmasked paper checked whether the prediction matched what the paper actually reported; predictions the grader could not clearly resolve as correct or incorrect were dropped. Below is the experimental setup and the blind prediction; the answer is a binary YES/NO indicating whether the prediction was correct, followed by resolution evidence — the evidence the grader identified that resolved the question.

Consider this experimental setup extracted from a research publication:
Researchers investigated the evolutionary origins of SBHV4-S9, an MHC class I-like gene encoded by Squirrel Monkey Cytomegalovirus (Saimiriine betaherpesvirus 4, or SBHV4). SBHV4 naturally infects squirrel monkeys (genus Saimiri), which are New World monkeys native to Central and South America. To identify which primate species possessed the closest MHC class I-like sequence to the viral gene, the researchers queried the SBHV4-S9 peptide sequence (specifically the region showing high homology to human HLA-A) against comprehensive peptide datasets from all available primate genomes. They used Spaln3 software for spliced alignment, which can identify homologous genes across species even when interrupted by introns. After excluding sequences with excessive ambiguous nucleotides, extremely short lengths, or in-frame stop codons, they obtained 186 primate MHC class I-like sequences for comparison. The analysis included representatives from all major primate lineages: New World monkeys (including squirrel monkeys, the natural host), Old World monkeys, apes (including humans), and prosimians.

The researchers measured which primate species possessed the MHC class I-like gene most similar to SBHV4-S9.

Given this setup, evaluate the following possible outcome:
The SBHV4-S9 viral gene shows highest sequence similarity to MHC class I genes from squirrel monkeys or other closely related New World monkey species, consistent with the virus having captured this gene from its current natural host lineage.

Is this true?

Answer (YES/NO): NO